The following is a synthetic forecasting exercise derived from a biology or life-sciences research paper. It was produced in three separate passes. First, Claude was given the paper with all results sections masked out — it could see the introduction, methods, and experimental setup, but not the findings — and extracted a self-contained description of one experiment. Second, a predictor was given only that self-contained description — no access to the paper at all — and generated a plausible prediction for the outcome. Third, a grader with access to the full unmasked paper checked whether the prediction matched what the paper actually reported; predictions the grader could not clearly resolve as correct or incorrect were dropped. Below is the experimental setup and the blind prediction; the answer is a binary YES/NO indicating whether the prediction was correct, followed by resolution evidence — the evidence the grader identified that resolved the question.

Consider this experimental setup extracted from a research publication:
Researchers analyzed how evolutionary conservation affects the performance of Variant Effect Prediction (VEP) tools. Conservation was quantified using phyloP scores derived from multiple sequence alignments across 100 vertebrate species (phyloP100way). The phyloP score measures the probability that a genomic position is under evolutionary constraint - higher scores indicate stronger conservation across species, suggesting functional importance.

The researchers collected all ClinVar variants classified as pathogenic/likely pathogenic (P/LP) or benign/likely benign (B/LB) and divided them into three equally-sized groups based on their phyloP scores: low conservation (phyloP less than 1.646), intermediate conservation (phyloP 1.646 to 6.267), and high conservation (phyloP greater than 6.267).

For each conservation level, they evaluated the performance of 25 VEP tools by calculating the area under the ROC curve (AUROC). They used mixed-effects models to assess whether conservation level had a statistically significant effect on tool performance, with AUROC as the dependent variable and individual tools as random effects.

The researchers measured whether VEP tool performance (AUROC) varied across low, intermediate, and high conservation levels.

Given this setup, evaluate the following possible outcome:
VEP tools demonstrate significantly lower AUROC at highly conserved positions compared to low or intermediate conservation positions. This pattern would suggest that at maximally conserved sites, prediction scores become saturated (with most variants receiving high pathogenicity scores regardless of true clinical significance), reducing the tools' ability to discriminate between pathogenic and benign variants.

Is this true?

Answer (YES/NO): YES